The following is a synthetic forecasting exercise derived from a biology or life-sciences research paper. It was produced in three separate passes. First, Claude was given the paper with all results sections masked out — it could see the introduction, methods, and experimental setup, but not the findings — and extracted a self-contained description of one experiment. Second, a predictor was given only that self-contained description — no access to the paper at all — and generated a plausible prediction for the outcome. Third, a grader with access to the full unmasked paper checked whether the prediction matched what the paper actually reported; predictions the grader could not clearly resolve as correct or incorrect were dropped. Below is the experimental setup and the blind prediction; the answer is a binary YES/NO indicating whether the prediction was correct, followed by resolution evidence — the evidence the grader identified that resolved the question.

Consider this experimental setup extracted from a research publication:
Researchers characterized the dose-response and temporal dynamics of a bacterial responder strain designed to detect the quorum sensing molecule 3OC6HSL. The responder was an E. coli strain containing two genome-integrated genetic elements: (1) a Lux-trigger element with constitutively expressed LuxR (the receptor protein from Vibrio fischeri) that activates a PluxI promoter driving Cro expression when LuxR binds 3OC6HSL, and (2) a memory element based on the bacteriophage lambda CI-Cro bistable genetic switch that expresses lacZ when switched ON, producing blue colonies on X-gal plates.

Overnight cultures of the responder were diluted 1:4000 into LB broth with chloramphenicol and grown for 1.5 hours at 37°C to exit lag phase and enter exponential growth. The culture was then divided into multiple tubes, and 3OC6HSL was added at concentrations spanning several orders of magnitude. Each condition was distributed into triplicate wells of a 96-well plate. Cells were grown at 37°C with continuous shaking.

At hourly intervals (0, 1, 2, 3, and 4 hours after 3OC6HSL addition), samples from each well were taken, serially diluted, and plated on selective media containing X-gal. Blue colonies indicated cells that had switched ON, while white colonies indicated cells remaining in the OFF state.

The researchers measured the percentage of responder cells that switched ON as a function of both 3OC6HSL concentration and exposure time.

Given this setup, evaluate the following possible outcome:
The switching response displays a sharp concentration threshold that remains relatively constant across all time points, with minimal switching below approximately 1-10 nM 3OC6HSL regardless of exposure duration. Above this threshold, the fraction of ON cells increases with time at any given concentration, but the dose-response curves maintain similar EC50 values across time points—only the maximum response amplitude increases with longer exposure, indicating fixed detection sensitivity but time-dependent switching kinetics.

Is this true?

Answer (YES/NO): NO